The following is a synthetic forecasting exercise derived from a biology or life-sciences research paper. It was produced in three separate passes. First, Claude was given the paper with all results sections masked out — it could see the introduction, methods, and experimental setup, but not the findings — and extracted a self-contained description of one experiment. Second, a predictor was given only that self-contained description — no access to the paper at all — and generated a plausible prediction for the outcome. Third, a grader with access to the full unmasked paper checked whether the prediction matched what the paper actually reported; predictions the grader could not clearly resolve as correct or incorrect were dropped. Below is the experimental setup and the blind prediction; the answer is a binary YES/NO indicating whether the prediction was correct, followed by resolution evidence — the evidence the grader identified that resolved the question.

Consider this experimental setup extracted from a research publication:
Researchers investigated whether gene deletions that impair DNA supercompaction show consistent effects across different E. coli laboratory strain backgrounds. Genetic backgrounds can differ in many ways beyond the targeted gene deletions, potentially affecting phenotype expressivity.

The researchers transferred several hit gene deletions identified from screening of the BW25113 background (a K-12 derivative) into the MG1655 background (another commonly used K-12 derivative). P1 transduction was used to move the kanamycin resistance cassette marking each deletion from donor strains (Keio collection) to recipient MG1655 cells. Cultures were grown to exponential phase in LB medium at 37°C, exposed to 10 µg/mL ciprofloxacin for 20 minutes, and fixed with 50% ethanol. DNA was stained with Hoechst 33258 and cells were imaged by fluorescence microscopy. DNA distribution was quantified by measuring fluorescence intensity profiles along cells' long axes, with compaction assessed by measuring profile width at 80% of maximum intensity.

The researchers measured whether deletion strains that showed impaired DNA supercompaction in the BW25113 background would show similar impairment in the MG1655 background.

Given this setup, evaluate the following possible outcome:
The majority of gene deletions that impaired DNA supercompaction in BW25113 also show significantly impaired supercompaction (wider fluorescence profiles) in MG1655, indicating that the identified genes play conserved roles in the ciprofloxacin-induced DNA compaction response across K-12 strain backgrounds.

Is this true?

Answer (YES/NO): NO